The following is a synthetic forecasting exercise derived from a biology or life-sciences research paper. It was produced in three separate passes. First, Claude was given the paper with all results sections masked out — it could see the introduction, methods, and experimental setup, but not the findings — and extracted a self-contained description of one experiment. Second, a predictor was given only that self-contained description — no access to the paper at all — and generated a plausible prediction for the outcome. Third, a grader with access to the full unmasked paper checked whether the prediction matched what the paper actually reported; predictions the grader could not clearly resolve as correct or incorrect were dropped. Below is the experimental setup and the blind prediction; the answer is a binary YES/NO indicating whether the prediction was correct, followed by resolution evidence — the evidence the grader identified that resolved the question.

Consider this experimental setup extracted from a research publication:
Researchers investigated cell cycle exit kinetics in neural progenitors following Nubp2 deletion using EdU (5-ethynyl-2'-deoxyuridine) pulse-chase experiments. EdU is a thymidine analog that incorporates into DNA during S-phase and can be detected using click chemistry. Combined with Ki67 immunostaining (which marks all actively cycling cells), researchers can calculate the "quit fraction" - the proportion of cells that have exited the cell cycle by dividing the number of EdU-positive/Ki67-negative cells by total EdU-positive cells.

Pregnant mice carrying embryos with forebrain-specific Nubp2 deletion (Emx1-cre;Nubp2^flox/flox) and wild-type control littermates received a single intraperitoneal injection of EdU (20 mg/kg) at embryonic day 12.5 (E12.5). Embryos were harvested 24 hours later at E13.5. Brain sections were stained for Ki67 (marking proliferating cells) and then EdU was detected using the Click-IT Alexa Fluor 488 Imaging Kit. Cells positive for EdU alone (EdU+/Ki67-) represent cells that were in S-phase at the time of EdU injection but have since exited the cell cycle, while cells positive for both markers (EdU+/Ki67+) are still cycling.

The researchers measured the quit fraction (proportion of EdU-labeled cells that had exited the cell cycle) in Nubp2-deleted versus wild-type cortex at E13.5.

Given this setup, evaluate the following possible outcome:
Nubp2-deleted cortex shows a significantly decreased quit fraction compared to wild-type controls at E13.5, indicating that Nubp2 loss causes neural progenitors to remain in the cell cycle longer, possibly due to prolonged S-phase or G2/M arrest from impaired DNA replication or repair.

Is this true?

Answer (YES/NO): NO